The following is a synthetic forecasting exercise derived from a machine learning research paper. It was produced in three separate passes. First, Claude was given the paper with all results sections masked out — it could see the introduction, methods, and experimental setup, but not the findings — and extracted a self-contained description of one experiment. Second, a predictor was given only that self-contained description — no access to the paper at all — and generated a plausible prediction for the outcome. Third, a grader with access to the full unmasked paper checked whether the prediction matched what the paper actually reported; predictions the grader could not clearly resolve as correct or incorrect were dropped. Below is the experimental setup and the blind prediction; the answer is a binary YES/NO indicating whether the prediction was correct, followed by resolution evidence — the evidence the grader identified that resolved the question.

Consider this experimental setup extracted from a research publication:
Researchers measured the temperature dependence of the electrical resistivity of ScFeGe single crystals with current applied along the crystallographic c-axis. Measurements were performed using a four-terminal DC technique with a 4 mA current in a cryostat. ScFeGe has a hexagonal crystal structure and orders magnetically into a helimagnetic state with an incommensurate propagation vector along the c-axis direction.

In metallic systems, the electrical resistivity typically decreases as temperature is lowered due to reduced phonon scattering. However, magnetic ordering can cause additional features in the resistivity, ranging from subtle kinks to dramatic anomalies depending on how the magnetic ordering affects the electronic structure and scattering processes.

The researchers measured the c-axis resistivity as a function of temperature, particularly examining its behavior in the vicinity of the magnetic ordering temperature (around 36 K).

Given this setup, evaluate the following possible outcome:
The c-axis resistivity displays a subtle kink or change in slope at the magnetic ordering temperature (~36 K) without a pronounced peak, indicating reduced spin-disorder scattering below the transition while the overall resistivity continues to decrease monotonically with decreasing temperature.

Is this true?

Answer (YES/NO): NO